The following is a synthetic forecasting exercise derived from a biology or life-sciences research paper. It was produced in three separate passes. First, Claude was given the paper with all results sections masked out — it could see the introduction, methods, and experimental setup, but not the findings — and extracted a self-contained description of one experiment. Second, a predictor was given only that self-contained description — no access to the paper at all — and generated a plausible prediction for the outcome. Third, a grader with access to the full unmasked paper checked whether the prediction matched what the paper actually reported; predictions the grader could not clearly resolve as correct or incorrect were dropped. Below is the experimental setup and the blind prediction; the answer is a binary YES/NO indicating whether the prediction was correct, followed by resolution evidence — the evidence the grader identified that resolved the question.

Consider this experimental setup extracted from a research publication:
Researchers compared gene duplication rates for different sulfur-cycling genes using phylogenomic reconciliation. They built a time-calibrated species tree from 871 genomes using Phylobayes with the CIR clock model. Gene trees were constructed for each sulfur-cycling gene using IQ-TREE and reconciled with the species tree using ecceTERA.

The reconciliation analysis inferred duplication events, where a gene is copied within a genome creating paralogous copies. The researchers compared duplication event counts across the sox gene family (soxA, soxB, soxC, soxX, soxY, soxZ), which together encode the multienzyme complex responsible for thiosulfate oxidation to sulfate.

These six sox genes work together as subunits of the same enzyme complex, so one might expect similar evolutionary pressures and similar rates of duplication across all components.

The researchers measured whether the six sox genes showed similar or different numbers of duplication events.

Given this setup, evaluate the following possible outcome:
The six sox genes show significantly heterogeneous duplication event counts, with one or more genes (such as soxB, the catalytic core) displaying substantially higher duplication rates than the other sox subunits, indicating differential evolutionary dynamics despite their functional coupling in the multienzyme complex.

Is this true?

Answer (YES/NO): YES